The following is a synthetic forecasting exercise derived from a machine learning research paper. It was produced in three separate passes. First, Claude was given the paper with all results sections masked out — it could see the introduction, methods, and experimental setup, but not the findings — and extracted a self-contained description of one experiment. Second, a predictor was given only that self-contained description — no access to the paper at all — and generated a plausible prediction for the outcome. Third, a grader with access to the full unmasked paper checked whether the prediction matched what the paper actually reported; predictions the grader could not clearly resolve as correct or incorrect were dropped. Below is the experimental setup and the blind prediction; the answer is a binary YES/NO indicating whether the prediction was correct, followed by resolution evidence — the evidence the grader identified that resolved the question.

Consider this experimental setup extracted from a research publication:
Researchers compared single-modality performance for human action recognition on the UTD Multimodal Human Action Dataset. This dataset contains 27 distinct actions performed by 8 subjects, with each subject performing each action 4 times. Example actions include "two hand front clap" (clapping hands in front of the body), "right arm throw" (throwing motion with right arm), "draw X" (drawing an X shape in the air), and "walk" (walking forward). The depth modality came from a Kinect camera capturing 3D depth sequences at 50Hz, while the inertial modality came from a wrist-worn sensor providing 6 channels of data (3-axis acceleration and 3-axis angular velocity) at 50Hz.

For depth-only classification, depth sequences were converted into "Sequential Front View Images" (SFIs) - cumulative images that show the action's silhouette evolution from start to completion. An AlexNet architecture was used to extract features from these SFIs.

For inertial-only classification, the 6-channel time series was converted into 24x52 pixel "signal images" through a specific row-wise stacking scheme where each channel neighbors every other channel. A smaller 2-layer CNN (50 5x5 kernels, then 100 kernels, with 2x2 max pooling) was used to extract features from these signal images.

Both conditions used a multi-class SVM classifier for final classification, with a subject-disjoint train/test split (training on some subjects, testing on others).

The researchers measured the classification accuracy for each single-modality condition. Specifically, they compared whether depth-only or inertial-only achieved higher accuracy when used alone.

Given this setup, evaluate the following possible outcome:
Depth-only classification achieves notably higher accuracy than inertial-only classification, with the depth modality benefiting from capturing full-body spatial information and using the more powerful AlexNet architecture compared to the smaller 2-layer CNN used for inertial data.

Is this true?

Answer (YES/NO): YES